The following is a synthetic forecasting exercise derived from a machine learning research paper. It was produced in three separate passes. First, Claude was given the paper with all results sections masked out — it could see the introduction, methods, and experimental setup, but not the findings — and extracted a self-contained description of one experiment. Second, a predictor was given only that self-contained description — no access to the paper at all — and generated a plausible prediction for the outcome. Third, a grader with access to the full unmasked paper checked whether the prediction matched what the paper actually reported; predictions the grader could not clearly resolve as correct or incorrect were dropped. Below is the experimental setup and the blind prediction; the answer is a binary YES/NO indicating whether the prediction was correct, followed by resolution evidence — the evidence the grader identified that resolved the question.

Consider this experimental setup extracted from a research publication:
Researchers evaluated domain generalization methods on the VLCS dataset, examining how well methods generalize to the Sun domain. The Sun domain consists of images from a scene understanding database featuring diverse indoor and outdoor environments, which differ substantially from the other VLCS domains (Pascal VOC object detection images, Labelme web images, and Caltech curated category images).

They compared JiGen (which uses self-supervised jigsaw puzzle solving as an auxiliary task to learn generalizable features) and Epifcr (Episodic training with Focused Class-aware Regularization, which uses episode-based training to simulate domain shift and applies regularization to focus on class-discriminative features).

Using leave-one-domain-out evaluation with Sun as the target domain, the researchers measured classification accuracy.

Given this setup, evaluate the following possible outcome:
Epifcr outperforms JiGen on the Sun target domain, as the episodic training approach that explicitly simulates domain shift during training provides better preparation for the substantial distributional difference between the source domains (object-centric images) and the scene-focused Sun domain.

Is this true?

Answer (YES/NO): YES